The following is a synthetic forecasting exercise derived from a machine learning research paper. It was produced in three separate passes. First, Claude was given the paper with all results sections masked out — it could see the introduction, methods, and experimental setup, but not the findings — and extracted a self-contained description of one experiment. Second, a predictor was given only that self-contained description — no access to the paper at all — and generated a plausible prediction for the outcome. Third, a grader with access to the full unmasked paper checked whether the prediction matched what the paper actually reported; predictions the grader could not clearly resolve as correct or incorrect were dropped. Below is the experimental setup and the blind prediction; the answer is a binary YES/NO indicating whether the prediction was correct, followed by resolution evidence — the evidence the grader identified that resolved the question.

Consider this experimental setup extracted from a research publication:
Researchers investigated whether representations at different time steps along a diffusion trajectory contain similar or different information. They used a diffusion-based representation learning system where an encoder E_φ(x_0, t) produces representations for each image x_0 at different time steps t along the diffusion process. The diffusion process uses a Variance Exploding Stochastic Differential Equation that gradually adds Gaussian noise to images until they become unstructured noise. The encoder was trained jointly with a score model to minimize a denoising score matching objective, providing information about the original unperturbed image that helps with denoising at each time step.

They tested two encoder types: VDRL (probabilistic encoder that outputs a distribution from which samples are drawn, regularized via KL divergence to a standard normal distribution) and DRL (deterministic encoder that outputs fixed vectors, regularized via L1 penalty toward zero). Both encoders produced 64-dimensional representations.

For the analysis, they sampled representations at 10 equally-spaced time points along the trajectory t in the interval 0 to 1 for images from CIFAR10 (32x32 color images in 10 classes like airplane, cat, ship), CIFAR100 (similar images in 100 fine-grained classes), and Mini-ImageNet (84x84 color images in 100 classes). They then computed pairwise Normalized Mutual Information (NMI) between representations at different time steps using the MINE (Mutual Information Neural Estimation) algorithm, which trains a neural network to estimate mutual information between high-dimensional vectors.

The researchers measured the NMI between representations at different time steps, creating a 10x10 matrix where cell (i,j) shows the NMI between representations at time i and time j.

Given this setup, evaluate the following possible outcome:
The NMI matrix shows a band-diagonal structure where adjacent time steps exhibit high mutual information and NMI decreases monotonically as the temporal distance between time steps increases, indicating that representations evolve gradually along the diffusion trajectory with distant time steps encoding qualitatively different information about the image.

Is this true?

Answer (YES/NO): YES